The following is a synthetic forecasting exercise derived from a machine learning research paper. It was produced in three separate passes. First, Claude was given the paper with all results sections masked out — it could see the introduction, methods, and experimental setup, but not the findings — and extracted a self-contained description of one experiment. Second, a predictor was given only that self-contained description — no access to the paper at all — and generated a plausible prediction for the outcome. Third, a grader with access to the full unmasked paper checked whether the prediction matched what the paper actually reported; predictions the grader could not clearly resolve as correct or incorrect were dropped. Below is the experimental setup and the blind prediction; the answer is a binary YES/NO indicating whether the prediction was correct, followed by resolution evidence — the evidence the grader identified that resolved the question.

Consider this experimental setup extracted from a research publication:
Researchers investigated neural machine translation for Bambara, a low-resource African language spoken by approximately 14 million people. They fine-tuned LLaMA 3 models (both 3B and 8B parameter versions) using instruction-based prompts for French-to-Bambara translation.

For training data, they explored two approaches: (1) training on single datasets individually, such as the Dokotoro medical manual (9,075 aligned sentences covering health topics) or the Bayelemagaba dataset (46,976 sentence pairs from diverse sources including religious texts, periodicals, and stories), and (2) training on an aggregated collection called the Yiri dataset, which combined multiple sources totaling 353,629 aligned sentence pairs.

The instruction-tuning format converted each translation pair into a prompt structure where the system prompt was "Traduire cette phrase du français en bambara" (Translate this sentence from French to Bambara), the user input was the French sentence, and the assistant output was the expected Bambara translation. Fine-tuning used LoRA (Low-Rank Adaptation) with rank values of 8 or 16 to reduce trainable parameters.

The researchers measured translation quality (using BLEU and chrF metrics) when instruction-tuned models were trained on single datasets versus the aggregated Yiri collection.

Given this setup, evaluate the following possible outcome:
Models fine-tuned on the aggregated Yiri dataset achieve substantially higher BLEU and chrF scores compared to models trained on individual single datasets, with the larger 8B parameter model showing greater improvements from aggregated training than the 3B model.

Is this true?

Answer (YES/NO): NO